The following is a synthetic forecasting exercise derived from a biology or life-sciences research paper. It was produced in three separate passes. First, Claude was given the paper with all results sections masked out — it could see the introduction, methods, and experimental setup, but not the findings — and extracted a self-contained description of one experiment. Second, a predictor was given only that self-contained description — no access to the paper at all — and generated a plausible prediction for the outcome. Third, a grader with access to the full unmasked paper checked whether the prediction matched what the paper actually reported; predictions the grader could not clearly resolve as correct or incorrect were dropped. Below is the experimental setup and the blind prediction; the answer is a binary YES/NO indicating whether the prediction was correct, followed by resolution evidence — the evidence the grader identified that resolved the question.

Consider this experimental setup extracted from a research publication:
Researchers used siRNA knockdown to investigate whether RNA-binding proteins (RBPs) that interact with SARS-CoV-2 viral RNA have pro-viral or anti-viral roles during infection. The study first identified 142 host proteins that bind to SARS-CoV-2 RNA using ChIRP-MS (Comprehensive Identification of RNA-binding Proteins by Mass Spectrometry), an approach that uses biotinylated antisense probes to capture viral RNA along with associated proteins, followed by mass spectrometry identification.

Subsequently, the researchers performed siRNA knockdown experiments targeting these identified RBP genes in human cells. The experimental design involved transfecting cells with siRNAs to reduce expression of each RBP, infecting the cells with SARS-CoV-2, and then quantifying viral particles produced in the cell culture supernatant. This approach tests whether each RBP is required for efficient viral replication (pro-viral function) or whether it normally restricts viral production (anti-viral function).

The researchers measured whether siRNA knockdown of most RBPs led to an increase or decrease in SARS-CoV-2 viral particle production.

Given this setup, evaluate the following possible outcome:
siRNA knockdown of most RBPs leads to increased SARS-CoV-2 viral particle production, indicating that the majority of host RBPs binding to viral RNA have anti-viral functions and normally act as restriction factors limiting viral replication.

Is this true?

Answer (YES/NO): NO